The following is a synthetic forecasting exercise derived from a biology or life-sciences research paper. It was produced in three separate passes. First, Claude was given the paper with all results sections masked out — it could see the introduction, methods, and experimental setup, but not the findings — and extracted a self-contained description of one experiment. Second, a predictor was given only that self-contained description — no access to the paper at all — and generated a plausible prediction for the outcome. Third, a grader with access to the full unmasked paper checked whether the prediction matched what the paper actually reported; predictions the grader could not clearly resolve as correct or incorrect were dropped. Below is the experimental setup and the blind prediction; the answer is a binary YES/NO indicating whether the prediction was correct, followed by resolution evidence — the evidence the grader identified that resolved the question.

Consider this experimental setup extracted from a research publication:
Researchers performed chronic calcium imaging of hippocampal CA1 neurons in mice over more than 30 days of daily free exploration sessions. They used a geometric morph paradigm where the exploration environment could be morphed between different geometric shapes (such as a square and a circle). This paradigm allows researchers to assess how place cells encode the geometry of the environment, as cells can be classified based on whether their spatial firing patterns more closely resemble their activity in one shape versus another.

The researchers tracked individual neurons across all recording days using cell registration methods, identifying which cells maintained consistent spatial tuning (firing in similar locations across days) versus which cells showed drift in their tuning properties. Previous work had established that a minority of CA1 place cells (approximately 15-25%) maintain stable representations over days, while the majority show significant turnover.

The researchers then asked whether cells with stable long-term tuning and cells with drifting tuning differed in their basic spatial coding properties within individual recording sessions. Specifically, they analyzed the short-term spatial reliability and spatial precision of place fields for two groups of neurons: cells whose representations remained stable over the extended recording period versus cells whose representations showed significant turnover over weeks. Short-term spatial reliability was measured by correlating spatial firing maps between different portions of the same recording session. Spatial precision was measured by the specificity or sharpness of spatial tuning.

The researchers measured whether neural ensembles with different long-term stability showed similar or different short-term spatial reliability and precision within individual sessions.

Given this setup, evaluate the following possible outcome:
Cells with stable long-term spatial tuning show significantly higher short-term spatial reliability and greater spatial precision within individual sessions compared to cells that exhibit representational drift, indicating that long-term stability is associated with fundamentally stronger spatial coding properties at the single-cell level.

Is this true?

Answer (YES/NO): NO